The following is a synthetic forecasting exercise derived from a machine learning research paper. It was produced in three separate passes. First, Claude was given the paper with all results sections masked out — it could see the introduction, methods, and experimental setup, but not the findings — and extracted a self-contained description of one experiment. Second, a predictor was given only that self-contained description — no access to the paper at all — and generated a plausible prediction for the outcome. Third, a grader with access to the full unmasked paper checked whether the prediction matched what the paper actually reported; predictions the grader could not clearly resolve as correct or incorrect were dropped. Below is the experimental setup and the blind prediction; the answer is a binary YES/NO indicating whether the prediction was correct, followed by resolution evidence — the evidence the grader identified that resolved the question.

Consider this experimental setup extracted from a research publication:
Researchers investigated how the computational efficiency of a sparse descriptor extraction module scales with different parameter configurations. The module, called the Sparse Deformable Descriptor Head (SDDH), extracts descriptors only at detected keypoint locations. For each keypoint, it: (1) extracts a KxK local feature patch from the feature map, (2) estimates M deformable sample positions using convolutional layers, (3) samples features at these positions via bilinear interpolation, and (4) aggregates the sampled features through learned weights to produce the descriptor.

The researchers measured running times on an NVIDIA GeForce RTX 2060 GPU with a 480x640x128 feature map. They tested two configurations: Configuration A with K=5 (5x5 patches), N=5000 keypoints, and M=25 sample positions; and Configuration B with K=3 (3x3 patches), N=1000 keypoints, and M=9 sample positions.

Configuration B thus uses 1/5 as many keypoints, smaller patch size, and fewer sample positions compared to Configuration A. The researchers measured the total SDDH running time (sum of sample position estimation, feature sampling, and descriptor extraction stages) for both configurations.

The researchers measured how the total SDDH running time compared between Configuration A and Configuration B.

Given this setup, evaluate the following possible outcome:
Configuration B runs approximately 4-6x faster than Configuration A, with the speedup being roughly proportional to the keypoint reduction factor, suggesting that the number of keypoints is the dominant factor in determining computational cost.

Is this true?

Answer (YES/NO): NO